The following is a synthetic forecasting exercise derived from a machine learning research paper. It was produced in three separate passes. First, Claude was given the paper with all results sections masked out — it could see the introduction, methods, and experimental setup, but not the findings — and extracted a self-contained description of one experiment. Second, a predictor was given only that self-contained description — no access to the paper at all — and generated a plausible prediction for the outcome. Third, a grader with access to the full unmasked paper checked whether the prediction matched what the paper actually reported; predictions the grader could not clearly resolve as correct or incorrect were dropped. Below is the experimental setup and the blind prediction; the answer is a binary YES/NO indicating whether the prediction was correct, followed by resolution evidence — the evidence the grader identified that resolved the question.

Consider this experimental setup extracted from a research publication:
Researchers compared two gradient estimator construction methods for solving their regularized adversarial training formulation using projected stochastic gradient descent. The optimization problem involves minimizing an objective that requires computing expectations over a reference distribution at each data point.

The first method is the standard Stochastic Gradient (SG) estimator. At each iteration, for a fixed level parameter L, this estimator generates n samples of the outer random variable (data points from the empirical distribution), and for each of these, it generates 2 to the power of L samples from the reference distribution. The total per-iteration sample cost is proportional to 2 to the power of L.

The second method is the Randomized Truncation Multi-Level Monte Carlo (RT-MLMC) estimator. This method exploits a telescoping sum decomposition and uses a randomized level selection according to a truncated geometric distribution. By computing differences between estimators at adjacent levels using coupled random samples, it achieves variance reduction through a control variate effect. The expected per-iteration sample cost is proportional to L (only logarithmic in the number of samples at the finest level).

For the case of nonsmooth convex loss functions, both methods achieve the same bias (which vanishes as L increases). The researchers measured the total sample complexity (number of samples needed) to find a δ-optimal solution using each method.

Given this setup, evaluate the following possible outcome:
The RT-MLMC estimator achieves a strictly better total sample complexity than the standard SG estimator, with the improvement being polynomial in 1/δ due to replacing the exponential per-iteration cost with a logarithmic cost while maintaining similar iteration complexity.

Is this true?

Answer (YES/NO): YES